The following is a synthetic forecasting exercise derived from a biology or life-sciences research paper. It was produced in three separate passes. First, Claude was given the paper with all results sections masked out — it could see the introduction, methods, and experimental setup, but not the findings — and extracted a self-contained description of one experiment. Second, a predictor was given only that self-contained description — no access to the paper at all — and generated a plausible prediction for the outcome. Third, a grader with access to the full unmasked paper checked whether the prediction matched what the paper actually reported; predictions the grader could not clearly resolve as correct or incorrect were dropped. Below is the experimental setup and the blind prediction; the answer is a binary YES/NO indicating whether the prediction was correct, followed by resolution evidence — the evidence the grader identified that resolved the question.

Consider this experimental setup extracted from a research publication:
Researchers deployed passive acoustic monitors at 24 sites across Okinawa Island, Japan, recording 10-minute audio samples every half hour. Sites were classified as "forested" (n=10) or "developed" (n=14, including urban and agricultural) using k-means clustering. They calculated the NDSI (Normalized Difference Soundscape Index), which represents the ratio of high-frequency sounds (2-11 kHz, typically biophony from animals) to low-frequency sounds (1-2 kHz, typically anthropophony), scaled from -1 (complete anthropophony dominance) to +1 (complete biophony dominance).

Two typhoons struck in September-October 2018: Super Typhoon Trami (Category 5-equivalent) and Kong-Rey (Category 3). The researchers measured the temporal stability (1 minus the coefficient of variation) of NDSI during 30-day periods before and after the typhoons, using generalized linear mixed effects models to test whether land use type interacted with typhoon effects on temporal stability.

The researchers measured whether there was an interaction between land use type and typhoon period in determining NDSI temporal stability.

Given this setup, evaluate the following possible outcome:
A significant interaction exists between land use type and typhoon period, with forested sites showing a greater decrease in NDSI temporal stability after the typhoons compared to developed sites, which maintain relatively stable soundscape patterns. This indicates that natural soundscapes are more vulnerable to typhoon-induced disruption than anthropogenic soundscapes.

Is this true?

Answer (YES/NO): NO